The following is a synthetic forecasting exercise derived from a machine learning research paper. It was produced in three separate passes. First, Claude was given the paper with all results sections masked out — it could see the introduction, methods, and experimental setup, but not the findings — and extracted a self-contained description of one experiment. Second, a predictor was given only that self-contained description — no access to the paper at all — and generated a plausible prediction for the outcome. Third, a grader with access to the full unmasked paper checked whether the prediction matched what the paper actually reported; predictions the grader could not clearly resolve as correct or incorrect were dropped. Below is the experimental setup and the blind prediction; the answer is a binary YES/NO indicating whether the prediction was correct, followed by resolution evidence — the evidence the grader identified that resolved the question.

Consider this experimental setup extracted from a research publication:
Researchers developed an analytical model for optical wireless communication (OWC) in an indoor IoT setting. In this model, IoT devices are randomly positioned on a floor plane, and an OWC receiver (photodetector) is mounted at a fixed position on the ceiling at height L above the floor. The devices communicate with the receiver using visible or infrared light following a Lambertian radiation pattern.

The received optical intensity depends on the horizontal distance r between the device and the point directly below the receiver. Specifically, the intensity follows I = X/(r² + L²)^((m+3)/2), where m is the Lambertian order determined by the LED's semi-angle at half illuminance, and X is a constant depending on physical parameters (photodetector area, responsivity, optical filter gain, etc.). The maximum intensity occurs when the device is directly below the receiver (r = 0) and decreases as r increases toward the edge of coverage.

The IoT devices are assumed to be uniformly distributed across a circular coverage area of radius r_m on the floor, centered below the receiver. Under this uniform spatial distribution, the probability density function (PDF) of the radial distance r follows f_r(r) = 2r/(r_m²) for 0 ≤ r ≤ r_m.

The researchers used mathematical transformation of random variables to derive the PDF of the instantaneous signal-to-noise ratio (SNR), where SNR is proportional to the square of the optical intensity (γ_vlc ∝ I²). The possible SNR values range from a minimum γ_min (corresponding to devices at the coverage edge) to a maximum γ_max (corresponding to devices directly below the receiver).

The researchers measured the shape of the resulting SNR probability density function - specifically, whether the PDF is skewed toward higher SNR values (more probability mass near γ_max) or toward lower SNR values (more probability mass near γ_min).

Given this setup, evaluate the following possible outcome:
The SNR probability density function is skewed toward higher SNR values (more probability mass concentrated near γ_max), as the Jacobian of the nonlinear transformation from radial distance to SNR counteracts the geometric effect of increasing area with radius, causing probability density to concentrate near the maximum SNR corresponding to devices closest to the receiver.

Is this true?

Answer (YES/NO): NO